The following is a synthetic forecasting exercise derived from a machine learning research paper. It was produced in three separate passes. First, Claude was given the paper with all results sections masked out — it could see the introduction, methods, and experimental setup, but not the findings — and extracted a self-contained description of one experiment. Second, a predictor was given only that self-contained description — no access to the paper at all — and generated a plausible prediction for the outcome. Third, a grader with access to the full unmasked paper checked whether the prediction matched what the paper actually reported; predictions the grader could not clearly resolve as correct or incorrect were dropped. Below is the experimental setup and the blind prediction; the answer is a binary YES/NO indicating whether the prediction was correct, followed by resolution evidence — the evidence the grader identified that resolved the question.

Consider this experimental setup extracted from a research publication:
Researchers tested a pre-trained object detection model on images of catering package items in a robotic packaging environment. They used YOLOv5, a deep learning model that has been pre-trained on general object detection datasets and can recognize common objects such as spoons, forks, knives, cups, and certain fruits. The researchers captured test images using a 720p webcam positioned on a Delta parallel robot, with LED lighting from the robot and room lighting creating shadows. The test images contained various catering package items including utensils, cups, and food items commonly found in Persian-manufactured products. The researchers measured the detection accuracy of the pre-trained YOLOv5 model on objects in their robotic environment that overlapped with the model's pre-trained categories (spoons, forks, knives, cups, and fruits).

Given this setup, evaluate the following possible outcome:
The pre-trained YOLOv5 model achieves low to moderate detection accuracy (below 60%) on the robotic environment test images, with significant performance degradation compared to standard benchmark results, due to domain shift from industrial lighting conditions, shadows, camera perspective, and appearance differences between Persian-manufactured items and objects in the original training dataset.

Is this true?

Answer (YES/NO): YES